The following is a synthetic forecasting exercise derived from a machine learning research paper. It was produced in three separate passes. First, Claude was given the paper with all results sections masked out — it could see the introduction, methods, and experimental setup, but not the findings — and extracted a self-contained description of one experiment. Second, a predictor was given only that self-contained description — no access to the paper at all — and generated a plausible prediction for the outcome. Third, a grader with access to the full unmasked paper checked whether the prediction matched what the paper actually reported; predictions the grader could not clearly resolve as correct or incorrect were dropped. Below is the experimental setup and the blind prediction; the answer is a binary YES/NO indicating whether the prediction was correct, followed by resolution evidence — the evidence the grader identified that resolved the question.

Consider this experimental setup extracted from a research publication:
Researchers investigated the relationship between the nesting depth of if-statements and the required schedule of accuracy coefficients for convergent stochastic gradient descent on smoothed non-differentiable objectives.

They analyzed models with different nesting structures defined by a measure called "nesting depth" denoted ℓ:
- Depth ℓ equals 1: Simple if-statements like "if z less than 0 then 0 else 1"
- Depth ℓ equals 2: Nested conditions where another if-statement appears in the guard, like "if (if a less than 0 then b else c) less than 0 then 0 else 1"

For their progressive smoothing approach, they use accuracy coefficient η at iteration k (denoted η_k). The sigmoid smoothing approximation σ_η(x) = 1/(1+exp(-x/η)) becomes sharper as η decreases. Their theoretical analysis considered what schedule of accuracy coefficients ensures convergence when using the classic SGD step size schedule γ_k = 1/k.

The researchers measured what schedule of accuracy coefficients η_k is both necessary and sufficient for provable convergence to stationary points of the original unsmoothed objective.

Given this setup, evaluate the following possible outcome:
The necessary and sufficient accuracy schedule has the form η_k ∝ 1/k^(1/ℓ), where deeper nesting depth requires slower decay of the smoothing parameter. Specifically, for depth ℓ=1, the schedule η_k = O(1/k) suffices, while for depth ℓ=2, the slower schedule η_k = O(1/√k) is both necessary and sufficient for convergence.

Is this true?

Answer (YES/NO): NO